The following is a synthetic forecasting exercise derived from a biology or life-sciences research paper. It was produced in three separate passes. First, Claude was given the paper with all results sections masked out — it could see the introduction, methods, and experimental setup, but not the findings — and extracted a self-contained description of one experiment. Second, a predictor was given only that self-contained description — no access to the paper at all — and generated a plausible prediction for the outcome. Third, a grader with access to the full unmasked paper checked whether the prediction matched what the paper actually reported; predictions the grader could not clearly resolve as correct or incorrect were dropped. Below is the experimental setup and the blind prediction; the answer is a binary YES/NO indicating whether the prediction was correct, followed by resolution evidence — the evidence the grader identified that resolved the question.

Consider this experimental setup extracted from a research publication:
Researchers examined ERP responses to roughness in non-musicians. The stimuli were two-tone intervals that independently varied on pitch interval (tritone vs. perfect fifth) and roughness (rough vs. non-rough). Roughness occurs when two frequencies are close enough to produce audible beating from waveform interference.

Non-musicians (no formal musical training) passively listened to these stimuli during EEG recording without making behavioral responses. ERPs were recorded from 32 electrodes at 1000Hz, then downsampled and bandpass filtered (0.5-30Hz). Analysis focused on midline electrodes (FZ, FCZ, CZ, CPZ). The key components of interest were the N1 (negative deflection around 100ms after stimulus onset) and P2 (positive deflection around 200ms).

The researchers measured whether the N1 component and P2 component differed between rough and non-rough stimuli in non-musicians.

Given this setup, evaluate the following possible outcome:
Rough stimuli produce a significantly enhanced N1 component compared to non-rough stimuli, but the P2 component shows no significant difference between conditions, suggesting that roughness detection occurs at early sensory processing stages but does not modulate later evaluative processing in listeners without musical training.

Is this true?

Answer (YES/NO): NO